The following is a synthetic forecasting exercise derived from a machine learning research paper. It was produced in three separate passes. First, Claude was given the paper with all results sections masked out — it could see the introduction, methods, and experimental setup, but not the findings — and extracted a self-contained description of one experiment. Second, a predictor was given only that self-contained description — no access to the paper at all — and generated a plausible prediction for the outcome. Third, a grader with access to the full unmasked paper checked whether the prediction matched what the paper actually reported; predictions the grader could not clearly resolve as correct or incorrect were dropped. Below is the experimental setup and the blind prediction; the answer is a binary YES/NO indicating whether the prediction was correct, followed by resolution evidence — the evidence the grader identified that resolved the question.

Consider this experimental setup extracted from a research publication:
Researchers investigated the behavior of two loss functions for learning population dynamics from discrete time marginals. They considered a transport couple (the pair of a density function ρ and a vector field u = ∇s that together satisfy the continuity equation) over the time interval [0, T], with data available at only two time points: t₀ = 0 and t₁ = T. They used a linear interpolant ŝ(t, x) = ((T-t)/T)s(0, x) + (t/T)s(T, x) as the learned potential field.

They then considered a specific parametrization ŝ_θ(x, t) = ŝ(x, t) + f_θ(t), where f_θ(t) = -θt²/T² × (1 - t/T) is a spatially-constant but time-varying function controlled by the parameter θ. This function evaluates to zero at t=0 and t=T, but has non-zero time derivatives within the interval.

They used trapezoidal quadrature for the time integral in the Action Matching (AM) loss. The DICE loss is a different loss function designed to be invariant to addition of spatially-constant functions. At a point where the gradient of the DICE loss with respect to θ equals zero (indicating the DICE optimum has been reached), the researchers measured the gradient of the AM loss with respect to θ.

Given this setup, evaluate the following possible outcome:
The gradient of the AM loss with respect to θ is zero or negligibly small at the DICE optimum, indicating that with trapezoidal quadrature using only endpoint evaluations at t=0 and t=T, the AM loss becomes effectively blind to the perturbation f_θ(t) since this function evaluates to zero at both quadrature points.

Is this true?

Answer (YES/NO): NO